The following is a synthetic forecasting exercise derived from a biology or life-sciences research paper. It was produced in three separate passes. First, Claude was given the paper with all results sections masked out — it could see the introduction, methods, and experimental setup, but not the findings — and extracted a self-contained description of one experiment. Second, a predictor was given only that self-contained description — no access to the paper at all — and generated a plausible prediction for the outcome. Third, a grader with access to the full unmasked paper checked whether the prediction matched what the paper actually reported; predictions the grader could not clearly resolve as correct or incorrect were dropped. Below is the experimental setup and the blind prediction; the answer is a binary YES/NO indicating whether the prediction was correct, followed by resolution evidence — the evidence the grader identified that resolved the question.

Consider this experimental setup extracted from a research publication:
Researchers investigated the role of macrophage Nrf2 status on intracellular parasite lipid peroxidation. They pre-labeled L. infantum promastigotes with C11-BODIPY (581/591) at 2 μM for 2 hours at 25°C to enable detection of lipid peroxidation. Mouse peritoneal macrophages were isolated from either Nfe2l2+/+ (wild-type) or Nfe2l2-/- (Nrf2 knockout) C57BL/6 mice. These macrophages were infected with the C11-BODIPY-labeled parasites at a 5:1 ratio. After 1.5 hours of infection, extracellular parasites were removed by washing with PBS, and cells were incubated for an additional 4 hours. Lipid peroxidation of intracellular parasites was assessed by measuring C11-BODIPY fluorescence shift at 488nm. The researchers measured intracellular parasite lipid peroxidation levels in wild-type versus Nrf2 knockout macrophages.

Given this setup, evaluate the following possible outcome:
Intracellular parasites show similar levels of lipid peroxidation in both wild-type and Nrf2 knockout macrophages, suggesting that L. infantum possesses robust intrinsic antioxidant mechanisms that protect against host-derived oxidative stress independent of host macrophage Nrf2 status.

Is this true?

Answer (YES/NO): NO